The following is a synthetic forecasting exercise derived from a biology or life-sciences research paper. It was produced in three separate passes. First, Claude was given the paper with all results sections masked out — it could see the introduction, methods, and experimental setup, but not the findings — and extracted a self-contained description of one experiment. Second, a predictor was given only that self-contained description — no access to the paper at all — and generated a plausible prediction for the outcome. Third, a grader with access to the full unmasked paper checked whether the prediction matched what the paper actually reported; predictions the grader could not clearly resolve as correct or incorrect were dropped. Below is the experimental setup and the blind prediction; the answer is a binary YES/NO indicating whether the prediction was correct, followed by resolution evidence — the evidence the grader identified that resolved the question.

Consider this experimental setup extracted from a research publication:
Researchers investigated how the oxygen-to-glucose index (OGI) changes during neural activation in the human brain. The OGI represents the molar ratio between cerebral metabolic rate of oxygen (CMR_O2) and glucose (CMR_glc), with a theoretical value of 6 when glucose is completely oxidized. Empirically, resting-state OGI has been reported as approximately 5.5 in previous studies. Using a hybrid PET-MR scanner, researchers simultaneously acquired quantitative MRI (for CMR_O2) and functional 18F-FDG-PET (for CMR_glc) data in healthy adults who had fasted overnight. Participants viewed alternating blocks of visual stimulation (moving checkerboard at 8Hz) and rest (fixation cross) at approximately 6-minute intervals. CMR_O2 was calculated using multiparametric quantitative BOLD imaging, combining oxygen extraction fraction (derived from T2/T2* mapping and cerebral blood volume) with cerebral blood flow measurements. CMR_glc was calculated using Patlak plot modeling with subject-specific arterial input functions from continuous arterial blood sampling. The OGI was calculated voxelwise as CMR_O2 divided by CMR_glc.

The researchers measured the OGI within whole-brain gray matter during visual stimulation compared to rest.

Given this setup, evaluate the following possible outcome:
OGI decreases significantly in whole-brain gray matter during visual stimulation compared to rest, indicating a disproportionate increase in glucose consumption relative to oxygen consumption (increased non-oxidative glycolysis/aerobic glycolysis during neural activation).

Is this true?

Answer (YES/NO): YES